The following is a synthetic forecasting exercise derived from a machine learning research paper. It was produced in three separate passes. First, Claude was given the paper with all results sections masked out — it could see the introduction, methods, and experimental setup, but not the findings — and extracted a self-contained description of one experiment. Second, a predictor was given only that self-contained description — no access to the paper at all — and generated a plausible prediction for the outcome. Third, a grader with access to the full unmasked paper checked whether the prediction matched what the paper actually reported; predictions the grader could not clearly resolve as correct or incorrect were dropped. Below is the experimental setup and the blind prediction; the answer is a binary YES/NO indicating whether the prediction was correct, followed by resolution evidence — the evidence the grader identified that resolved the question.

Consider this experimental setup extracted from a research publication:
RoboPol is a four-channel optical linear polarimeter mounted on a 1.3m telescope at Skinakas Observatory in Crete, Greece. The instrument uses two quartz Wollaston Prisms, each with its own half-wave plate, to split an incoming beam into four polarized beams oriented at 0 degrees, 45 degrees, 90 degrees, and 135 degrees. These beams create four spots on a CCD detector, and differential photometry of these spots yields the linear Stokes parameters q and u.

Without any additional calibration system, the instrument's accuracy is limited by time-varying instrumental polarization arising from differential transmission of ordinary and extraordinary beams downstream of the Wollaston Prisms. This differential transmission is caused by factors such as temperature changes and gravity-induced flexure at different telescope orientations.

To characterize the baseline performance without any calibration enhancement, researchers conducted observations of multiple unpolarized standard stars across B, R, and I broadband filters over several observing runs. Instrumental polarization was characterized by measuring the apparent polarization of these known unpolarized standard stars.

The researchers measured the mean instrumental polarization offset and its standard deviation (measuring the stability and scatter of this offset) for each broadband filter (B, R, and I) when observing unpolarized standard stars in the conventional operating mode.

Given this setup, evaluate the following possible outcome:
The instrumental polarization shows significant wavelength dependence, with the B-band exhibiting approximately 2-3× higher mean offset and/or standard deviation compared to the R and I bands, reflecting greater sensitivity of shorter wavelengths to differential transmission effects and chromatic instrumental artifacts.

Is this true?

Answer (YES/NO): NO